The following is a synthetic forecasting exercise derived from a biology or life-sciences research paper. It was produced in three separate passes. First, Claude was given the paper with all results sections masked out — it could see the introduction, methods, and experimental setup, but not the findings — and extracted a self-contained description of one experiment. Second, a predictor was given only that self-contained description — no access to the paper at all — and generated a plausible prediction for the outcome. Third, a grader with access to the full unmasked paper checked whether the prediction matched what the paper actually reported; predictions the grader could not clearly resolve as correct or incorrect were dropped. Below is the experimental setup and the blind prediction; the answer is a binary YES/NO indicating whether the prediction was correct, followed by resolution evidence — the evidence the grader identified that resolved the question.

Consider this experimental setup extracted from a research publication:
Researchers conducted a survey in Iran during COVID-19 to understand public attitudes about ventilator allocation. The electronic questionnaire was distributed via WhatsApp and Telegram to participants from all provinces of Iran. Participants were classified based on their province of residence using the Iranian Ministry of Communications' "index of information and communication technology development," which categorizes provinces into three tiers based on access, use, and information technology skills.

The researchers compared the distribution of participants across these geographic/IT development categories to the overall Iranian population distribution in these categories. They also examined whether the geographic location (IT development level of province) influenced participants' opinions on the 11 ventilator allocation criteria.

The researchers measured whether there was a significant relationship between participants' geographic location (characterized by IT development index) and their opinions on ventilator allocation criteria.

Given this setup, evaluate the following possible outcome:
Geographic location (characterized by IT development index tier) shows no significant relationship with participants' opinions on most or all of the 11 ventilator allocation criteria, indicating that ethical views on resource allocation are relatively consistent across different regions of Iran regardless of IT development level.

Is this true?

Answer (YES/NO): YES